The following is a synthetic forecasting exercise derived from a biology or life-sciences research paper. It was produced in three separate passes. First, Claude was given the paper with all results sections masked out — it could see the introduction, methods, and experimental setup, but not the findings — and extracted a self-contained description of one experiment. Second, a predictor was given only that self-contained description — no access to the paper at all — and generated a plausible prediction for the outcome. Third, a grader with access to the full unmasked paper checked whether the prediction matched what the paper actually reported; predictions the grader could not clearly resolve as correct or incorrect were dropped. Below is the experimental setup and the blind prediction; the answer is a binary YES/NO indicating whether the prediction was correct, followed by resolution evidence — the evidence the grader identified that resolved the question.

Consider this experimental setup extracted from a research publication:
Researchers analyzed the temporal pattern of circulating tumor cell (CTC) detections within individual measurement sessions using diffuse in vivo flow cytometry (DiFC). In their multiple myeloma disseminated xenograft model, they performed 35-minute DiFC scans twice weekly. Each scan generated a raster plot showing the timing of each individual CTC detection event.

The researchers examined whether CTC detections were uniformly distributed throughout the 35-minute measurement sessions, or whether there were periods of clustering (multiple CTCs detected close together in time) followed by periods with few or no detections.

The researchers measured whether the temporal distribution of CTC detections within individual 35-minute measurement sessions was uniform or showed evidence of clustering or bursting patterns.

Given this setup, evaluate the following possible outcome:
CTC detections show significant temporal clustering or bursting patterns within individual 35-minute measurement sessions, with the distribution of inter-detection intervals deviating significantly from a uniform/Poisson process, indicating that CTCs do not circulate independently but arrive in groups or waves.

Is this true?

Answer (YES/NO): YES